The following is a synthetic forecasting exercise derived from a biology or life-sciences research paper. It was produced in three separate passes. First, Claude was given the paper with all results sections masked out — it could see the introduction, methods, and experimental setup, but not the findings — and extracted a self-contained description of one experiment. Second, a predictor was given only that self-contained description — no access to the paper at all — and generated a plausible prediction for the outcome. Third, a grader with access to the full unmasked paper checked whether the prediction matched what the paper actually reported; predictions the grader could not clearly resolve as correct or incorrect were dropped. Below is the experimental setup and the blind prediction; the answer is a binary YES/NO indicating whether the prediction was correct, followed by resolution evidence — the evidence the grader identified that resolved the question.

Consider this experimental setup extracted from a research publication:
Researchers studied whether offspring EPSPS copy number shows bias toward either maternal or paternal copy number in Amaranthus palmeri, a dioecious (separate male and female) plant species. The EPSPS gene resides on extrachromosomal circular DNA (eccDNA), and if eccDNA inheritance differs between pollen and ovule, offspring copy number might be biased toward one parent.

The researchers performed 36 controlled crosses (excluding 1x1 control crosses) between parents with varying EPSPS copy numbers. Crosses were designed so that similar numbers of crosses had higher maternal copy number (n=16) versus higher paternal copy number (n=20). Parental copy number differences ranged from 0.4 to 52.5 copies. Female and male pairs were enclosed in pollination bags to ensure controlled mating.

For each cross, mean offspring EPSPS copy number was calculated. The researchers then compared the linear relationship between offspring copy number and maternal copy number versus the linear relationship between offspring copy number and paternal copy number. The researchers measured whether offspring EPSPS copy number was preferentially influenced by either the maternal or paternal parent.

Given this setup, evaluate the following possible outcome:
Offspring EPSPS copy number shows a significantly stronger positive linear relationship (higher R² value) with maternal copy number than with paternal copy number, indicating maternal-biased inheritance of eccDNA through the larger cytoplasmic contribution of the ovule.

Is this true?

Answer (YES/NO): NO